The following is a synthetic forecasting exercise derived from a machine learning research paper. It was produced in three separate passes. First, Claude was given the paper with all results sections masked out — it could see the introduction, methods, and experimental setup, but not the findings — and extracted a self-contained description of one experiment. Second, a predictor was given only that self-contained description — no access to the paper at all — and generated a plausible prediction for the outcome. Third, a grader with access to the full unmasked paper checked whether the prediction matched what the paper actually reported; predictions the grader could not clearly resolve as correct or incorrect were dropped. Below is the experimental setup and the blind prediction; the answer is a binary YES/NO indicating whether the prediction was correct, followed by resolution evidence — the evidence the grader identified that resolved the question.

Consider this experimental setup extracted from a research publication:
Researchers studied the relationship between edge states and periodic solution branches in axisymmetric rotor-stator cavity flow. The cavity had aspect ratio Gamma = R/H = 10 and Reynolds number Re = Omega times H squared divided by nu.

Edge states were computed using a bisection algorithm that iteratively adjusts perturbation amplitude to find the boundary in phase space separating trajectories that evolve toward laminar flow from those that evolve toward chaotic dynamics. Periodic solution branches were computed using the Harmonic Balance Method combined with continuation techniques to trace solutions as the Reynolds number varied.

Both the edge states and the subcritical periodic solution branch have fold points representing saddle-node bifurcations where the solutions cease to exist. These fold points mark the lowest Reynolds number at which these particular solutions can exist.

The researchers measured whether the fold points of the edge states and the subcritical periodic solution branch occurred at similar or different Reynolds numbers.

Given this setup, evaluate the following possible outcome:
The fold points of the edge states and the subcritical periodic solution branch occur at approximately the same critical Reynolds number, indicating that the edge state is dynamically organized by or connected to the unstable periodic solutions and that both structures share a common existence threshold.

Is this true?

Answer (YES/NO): YES